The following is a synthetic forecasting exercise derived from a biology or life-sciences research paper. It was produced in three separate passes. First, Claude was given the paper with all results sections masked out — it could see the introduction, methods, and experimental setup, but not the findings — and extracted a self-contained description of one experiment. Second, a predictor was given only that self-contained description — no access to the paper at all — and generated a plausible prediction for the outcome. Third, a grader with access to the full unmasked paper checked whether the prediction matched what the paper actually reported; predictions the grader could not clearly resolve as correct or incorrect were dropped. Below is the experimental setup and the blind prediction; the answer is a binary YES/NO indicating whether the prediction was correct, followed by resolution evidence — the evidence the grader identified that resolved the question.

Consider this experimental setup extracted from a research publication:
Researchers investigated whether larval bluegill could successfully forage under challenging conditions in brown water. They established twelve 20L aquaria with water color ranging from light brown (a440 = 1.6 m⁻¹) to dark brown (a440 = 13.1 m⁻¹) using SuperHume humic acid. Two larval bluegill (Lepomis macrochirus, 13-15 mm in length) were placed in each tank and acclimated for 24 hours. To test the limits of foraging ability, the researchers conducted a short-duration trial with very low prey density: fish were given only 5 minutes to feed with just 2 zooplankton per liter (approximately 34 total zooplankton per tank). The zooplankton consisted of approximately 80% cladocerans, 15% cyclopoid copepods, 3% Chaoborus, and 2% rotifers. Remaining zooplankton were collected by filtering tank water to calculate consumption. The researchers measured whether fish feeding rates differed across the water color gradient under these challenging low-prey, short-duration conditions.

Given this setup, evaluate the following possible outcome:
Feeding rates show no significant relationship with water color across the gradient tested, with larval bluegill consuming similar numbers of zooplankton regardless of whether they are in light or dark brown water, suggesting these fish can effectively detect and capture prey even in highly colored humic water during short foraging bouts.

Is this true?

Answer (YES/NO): YES